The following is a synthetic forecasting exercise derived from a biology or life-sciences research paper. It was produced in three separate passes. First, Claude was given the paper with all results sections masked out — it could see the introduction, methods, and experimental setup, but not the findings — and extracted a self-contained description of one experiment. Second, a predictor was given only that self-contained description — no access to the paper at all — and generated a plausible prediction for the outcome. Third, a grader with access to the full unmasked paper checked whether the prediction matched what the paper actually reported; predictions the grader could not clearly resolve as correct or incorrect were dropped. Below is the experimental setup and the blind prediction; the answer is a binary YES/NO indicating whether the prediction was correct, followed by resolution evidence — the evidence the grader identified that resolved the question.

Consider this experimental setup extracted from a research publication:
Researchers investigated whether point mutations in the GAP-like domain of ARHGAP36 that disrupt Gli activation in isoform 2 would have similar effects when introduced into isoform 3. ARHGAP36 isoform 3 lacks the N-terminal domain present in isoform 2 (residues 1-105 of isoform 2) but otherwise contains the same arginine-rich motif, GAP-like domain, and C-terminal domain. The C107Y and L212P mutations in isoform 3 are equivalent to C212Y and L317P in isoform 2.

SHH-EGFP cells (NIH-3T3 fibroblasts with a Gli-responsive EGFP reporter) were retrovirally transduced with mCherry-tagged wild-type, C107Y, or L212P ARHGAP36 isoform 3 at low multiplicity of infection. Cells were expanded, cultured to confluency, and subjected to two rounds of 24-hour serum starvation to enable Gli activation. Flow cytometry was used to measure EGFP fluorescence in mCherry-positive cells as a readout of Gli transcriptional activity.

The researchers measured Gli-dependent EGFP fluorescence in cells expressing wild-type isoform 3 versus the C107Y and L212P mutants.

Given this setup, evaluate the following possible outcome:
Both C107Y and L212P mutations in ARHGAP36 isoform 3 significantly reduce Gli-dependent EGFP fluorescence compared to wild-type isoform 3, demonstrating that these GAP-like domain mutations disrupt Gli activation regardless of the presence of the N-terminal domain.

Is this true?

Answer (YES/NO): YES